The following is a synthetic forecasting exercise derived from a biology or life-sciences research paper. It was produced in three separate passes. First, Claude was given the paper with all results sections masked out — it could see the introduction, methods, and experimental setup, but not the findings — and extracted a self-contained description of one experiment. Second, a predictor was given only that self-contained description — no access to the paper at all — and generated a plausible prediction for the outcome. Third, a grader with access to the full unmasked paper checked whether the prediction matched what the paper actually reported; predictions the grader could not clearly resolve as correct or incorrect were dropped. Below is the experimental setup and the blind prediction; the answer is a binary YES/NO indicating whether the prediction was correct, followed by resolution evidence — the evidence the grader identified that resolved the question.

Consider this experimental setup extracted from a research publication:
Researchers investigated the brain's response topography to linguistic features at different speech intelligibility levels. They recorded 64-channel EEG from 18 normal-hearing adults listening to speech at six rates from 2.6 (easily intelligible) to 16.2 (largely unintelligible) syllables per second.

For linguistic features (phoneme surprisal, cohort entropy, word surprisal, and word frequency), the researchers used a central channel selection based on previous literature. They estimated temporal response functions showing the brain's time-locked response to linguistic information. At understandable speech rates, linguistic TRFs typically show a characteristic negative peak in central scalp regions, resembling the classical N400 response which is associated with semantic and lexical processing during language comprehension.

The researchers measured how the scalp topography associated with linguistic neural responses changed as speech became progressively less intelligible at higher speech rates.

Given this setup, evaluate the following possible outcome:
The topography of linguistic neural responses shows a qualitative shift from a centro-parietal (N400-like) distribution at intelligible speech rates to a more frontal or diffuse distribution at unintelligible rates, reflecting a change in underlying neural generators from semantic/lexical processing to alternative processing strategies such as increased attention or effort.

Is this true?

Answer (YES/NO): YES